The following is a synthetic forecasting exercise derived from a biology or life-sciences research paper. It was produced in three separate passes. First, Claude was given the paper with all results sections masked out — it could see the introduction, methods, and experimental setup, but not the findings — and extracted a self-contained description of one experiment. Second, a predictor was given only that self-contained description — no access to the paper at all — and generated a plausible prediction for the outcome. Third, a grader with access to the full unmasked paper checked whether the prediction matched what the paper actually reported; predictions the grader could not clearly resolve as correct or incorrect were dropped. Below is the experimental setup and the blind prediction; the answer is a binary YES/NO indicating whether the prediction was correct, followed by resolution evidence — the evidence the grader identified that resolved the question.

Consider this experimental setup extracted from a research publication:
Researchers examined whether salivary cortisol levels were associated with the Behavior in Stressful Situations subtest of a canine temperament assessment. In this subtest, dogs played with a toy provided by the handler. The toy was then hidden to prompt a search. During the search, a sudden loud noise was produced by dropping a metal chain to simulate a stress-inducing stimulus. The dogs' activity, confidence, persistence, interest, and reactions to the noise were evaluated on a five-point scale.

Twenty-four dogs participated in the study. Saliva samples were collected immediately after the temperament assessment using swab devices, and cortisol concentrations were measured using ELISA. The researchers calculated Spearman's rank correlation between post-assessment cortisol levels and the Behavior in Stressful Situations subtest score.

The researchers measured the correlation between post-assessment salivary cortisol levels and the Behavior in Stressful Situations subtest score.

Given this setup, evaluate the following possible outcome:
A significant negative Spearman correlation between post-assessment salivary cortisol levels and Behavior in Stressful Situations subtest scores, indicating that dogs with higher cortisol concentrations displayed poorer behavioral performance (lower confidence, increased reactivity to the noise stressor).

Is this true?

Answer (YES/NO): YES